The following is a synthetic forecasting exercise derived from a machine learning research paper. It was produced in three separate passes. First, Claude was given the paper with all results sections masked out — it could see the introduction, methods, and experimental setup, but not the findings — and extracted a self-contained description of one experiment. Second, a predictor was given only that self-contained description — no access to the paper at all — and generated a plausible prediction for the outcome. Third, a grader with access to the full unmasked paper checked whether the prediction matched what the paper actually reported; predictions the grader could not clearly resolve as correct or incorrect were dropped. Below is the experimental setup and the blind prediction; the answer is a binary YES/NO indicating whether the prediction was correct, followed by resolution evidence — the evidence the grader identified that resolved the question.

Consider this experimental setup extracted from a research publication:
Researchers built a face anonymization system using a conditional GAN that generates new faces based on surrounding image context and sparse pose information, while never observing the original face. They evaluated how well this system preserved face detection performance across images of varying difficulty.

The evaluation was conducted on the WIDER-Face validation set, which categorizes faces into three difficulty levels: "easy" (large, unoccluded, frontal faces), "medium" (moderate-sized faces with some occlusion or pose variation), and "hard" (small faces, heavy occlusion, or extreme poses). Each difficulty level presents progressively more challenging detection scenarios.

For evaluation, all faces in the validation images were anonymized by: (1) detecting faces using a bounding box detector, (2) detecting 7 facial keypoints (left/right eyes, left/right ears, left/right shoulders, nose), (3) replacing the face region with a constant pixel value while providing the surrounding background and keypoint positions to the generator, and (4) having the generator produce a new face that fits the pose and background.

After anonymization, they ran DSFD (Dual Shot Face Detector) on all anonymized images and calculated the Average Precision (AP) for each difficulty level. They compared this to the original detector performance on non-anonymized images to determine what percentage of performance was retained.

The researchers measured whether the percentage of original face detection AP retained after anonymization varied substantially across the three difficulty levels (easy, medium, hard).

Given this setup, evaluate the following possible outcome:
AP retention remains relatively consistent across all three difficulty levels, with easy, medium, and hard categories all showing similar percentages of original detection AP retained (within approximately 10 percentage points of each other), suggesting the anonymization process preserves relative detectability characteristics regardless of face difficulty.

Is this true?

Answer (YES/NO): YES